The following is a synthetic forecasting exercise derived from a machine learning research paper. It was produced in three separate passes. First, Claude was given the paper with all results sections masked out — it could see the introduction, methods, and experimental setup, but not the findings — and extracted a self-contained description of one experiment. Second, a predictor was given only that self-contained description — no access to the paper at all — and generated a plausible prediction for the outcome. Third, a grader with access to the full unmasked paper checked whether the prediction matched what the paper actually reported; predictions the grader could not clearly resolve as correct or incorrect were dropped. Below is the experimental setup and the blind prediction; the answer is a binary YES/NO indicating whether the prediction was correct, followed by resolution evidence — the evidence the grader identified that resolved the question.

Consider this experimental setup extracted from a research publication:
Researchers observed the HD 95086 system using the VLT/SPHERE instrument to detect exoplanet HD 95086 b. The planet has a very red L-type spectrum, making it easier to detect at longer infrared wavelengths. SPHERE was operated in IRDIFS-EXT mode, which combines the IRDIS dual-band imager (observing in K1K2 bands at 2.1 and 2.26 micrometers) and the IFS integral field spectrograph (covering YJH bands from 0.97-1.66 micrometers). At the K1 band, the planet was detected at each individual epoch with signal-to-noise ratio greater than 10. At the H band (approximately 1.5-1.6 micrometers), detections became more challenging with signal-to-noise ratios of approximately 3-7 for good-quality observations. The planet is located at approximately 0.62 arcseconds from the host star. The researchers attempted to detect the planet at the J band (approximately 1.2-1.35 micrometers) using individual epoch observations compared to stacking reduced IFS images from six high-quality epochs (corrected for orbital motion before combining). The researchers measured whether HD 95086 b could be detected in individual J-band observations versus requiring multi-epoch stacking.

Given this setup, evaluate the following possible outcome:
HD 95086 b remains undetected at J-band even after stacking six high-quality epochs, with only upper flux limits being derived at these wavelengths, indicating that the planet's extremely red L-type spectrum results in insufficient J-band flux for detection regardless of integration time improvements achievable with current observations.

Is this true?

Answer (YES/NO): NO